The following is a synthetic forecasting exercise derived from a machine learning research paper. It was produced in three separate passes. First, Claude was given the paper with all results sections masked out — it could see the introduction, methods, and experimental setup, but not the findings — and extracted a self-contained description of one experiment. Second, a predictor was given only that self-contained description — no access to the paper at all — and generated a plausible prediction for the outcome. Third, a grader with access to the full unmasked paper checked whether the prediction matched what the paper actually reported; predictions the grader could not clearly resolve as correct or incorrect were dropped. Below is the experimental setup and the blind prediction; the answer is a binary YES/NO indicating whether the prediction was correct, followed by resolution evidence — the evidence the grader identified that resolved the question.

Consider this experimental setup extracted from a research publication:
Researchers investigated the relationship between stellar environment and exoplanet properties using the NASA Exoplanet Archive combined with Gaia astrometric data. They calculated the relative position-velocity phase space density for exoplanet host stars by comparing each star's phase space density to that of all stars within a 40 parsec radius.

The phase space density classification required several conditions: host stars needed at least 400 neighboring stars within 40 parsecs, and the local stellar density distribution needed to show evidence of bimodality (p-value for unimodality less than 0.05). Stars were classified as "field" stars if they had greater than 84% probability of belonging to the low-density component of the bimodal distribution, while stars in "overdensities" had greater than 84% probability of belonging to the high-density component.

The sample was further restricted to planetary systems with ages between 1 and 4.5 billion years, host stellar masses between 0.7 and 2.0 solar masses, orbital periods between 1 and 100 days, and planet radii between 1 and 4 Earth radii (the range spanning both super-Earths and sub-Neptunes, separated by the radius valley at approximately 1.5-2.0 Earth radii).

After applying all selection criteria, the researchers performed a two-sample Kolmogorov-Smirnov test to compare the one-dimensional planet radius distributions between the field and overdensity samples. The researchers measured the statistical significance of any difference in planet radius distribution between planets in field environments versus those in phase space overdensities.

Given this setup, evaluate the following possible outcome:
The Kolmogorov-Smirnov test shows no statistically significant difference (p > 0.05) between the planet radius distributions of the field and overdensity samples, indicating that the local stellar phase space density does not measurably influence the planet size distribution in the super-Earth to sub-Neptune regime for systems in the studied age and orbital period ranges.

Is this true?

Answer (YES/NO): NO